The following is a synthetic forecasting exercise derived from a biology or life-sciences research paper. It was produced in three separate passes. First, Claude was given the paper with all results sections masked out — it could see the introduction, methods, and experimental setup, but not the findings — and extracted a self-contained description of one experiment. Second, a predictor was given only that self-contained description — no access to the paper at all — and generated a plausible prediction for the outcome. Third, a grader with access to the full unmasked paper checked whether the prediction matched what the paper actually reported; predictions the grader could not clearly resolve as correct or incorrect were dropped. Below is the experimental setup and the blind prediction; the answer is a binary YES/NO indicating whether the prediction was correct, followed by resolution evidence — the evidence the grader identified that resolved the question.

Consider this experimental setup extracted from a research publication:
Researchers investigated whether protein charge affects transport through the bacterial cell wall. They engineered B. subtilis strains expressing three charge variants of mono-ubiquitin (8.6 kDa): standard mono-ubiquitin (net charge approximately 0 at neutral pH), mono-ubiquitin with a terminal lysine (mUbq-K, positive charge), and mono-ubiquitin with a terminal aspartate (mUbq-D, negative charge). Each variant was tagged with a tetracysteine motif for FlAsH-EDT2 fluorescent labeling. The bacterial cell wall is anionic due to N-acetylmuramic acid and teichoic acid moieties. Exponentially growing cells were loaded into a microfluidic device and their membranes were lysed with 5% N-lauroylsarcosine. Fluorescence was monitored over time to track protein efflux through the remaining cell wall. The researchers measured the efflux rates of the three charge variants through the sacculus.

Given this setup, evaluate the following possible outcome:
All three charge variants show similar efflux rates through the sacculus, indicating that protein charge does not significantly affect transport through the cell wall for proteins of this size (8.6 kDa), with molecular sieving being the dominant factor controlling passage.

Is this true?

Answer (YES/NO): YES